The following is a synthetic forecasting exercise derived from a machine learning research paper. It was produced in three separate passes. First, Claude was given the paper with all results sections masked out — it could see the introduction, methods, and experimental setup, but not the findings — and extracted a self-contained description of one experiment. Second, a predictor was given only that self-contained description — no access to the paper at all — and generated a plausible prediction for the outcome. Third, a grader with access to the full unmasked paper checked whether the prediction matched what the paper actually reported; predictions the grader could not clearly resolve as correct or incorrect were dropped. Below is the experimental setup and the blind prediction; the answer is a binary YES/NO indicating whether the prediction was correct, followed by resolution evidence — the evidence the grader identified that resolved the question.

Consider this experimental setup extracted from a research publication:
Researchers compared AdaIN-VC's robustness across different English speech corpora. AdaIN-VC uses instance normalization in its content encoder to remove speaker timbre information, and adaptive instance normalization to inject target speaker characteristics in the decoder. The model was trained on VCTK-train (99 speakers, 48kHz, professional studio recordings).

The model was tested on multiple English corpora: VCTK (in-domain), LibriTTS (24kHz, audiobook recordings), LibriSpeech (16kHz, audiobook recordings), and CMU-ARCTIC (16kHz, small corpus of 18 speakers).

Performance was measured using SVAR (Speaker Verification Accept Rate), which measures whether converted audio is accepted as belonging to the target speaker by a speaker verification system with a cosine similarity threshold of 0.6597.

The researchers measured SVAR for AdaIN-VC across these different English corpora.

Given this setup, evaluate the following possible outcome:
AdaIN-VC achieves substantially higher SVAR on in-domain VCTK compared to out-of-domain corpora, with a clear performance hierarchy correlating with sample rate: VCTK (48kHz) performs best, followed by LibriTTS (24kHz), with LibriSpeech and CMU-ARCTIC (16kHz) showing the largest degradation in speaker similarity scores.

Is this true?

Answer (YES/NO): NO